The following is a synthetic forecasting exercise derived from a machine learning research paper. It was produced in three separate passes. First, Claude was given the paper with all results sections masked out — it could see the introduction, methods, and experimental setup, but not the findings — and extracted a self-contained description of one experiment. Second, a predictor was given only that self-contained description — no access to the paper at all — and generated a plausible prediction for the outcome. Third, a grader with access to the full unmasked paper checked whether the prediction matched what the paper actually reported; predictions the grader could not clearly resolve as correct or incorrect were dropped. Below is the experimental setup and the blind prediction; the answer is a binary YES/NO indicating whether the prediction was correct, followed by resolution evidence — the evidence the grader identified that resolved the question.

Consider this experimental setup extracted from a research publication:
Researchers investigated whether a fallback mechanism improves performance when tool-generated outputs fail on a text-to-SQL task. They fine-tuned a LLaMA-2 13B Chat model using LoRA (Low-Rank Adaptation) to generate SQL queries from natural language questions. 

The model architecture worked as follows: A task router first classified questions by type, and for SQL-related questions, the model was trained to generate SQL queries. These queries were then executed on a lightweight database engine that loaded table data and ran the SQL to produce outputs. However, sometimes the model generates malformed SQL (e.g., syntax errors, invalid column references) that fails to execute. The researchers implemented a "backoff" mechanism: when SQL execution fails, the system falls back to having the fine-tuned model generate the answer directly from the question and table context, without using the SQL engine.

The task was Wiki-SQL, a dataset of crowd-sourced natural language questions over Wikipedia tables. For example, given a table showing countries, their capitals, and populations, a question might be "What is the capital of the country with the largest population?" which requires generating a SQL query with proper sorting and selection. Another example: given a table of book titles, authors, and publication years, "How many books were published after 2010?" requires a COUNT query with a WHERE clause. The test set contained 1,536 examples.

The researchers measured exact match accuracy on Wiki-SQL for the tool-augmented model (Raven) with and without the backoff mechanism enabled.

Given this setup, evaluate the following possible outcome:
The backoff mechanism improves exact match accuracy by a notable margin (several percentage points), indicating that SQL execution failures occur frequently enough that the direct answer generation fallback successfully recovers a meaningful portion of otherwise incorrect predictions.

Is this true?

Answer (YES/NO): NO